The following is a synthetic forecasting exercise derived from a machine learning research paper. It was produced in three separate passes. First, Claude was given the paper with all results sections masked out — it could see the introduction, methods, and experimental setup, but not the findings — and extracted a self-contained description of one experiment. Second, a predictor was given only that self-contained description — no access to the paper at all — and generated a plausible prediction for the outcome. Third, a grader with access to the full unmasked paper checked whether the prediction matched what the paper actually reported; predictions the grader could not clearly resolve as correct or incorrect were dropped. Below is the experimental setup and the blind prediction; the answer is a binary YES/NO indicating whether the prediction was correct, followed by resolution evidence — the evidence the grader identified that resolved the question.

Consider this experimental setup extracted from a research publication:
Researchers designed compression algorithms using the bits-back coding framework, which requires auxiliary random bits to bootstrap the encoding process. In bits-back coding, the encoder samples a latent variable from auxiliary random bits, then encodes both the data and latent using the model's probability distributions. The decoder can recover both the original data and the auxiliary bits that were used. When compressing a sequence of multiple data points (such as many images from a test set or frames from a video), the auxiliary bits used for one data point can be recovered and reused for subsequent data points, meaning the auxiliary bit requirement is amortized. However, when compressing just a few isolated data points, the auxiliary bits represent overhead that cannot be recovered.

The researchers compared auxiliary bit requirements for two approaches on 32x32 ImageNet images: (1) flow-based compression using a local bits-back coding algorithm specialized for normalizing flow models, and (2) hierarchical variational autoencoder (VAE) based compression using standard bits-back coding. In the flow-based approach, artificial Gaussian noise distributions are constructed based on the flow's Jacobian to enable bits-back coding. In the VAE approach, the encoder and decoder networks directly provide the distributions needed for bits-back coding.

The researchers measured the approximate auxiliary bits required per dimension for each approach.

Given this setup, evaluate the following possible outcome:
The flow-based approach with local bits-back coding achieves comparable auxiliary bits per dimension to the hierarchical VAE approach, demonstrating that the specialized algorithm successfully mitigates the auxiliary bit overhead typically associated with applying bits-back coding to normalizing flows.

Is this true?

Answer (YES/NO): NO